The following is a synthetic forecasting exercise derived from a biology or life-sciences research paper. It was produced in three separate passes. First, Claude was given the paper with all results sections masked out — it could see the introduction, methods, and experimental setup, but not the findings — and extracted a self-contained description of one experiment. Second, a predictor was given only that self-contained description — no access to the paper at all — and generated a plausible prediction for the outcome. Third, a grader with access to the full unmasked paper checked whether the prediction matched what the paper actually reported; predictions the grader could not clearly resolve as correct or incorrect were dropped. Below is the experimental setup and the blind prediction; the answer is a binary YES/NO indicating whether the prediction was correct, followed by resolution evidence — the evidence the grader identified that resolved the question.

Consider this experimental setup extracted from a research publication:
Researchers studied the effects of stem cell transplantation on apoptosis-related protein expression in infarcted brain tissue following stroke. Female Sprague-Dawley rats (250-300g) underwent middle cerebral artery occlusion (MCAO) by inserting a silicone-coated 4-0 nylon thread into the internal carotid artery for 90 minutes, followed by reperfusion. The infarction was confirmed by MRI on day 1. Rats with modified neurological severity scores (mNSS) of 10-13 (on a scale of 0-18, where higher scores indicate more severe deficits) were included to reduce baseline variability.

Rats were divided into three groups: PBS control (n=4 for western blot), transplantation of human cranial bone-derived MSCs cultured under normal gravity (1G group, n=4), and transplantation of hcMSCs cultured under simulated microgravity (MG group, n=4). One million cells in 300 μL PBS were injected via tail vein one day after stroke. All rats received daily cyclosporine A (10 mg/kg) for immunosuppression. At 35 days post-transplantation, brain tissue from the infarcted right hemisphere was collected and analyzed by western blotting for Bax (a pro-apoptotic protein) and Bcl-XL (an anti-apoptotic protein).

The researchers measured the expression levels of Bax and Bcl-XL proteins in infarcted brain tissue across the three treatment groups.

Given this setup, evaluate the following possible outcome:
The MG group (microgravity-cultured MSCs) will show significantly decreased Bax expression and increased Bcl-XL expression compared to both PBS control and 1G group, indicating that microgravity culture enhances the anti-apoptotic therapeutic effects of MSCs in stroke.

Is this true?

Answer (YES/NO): NO